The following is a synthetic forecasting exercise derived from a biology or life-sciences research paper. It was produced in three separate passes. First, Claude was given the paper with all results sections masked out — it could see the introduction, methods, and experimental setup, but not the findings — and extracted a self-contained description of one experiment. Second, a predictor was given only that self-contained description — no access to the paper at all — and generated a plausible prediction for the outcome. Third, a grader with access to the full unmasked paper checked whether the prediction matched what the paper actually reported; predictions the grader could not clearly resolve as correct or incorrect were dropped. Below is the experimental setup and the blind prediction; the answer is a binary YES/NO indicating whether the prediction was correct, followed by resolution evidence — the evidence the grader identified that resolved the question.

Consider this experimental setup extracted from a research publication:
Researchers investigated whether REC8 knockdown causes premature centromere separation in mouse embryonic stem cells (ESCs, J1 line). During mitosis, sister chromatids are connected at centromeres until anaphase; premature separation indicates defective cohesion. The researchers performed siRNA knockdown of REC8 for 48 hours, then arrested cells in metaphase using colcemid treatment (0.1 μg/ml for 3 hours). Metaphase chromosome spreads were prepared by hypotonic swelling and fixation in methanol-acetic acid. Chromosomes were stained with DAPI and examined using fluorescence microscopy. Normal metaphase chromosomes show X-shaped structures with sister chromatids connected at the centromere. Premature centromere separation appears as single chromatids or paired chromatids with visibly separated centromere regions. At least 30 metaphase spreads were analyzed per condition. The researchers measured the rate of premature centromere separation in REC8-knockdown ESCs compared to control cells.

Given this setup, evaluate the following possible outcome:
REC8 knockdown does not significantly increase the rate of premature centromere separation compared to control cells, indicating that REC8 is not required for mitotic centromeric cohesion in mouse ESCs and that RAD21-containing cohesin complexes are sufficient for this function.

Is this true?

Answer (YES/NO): NO